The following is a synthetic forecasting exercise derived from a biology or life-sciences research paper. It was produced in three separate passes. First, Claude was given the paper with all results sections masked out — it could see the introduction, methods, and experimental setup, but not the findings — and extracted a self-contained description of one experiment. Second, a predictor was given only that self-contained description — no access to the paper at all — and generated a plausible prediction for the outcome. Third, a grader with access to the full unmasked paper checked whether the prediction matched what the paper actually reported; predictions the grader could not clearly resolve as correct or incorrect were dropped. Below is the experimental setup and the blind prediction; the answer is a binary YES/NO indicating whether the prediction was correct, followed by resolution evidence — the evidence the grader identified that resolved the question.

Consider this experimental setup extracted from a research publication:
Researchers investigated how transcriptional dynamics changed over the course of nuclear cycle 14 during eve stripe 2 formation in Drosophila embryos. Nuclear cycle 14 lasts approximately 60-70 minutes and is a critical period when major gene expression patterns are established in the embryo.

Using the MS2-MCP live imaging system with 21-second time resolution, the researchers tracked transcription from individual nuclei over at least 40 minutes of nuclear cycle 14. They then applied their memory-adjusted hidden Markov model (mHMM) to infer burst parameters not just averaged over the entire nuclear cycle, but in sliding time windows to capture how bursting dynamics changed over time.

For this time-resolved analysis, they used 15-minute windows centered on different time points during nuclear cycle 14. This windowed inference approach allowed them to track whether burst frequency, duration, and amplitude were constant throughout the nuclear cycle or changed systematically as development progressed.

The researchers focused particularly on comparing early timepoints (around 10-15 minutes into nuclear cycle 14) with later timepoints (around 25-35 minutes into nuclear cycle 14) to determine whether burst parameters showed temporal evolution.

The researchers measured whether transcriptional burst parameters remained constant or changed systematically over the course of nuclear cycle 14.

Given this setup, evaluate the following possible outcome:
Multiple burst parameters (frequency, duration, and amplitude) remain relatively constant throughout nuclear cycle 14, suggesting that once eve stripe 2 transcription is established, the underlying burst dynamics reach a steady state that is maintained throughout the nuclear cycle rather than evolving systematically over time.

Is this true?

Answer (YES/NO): NO